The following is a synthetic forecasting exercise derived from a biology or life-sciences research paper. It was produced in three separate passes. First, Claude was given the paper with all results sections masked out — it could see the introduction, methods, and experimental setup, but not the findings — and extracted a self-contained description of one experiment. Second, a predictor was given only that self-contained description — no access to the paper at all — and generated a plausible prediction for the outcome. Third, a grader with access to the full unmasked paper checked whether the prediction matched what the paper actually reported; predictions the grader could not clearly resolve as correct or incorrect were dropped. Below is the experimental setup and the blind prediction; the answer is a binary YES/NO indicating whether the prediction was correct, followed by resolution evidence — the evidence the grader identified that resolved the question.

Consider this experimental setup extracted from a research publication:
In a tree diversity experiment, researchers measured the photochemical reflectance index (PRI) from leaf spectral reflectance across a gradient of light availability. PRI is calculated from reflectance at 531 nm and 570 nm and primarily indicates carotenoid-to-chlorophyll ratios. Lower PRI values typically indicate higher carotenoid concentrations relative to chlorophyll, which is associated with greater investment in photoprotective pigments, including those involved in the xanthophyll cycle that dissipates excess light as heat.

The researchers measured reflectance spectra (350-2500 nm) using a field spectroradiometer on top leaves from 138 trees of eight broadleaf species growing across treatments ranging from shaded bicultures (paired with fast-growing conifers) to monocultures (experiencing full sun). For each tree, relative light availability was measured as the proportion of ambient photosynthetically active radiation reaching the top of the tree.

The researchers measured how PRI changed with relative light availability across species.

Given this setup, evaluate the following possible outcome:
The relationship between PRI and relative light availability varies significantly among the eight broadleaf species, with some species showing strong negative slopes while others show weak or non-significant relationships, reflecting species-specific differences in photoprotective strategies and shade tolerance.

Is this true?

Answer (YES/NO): NO